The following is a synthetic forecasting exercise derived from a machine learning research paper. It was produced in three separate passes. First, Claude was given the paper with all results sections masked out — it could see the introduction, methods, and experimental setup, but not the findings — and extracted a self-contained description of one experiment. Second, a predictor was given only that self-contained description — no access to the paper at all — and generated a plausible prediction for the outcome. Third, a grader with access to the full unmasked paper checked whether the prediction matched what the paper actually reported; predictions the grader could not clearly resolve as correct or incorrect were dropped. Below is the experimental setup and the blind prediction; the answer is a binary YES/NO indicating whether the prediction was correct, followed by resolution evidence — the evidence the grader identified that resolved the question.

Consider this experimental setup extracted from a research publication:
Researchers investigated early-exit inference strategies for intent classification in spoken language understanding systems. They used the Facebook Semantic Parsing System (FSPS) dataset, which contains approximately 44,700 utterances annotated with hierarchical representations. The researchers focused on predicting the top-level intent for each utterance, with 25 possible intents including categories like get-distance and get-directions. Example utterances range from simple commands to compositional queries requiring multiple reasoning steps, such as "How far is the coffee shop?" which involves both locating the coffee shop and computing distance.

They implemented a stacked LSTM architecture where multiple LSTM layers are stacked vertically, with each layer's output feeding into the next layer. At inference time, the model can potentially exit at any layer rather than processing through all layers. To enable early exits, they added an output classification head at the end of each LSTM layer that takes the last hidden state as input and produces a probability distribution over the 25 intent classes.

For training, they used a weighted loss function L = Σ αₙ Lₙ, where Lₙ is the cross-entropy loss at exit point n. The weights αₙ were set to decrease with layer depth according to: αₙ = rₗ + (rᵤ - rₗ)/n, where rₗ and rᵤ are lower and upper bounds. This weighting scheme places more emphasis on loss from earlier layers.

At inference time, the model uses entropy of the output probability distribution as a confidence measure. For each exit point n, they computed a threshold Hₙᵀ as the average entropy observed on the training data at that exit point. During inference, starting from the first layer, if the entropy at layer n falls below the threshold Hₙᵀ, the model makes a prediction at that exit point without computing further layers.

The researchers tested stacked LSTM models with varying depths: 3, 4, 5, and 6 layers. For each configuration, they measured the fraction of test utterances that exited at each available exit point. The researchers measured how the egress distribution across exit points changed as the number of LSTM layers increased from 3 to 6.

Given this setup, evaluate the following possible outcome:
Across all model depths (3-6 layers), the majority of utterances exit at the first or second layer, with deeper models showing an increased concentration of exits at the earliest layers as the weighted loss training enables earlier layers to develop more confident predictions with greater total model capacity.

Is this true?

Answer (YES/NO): NO